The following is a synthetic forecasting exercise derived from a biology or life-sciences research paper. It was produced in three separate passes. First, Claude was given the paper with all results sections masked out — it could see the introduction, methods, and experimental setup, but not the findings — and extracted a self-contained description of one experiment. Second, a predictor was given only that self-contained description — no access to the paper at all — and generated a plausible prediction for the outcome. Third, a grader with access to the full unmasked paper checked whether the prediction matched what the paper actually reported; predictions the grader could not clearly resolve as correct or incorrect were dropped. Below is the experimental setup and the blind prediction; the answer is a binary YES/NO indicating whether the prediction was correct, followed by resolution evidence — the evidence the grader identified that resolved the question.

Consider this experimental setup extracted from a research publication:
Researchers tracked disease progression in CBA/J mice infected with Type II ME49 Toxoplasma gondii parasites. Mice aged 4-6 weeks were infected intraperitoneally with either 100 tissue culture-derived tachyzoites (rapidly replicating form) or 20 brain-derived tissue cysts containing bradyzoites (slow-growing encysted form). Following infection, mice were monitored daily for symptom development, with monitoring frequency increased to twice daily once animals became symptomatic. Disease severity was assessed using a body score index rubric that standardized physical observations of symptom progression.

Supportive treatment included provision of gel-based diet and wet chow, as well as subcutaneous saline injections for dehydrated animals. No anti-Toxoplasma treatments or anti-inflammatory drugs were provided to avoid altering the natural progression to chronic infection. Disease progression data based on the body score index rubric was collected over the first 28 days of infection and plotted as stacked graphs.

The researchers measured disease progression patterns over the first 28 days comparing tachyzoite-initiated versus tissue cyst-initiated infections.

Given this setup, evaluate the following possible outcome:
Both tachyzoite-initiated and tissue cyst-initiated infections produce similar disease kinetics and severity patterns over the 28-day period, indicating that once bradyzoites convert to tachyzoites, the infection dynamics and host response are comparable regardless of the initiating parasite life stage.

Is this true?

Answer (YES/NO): NO